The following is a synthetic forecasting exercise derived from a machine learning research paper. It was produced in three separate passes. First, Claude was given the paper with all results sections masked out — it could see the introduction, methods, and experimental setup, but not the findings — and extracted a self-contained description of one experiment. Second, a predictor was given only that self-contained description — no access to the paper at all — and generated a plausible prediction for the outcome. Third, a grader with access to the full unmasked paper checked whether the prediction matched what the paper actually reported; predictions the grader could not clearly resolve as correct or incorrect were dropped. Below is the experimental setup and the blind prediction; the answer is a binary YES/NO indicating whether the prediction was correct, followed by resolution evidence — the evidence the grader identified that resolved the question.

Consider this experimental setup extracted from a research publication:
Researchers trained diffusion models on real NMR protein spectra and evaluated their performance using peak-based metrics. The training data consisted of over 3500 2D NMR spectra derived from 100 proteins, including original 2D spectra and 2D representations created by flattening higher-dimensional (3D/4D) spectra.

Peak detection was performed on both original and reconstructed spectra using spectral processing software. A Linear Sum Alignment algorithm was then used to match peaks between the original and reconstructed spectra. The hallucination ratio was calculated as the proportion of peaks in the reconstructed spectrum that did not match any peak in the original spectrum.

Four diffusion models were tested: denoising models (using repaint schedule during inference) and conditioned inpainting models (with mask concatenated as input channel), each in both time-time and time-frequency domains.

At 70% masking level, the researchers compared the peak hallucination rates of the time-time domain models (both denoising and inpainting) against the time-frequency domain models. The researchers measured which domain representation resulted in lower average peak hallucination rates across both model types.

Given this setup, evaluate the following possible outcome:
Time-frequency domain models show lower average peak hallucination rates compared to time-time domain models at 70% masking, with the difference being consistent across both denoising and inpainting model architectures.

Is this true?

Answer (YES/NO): YES